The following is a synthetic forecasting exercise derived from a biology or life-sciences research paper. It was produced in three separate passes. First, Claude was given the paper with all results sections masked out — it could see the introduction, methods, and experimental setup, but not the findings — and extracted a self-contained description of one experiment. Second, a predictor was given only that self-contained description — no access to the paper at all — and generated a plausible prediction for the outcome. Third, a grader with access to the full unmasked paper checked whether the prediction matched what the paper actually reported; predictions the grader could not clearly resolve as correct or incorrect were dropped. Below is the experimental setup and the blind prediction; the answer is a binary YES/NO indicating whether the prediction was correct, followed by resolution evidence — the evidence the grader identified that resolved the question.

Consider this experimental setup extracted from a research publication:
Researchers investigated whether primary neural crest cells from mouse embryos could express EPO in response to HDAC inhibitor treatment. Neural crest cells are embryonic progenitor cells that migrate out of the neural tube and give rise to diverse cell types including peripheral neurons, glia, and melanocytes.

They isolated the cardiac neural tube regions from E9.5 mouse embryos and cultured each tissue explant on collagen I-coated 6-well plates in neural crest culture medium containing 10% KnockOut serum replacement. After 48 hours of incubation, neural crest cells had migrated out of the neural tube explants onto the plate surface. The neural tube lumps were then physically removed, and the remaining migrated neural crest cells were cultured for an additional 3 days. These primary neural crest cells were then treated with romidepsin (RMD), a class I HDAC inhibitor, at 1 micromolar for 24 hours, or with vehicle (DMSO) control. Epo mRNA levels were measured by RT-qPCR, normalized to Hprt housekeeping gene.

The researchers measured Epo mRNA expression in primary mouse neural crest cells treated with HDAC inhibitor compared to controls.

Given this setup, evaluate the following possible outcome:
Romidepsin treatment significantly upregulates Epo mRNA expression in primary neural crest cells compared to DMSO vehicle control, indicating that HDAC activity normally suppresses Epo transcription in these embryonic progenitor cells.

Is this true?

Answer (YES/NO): YES